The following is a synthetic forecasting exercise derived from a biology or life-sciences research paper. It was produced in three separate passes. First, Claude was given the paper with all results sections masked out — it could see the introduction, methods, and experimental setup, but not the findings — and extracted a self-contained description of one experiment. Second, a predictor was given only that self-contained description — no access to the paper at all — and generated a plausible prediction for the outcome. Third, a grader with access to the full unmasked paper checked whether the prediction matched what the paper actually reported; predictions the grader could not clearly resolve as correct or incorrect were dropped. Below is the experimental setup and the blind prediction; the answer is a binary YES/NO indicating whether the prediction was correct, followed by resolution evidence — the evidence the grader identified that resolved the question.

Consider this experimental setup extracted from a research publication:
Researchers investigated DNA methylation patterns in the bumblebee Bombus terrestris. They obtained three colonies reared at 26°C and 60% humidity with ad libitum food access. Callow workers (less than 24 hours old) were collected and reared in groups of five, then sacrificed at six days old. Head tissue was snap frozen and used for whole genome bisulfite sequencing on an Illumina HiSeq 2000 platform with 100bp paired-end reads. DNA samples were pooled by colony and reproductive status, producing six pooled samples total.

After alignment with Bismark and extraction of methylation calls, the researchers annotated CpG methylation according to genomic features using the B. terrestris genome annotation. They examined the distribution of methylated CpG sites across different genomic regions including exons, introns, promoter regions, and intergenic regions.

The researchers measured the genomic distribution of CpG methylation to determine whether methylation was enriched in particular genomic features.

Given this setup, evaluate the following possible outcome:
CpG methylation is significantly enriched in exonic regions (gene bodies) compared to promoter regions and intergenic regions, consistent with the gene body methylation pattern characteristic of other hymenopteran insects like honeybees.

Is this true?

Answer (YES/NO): YES